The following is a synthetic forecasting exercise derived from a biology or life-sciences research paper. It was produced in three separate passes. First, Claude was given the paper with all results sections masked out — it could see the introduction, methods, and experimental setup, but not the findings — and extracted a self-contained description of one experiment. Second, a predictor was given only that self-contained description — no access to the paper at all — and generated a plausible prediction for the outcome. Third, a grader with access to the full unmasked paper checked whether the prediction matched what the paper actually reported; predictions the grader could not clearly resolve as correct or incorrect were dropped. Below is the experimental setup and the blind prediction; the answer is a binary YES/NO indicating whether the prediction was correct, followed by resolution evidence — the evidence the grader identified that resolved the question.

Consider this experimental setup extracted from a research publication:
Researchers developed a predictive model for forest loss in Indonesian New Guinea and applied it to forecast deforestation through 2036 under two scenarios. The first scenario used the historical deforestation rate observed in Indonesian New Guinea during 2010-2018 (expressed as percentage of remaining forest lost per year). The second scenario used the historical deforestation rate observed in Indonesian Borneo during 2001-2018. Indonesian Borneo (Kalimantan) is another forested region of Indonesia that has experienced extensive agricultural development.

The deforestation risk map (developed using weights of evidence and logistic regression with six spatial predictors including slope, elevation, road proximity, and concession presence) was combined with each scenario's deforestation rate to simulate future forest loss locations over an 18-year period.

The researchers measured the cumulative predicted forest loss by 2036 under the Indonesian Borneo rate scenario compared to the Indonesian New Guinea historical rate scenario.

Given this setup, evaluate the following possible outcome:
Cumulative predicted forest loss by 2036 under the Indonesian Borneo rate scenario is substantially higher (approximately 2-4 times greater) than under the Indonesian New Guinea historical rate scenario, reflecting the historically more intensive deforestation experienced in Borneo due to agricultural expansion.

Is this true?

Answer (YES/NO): NO